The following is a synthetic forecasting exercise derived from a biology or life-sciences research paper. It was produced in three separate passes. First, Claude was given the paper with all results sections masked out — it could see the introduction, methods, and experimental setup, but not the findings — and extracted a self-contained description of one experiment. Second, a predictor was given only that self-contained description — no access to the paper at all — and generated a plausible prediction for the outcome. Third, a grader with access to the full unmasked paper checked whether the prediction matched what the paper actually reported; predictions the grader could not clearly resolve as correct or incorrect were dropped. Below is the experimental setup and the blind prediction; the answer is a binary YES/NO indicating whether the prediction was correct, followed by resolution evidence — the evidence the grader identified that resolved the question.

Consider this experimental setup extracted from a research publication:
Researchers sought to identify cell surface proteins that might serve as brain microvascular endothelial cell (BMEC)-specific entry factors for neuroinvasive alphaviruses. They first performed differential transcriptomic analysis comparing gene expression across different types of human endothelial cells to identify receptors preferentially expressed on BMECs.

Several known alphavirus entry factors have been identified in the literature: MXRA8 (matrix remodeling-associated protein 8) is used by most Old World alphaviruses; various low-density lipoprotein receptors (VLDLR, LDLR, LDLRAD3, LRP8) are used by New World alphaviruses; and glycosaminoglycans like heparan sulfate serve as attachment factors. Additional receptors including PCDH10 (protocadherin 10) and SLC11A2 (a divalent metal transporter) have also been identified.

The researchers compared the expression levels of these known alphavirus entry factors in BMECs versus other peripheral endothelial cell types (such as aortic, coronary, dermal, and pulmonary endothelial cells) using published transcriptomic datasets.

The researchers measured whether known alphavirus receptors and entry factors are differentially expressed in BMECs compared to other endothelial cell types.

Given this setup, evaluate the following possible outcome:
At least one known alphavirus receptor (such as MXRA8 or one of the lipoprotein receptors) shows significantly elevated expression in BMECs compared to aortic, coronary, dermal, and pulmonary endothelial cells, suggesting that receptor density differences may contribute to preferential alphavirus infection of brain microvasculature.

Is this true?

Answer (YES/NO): NO